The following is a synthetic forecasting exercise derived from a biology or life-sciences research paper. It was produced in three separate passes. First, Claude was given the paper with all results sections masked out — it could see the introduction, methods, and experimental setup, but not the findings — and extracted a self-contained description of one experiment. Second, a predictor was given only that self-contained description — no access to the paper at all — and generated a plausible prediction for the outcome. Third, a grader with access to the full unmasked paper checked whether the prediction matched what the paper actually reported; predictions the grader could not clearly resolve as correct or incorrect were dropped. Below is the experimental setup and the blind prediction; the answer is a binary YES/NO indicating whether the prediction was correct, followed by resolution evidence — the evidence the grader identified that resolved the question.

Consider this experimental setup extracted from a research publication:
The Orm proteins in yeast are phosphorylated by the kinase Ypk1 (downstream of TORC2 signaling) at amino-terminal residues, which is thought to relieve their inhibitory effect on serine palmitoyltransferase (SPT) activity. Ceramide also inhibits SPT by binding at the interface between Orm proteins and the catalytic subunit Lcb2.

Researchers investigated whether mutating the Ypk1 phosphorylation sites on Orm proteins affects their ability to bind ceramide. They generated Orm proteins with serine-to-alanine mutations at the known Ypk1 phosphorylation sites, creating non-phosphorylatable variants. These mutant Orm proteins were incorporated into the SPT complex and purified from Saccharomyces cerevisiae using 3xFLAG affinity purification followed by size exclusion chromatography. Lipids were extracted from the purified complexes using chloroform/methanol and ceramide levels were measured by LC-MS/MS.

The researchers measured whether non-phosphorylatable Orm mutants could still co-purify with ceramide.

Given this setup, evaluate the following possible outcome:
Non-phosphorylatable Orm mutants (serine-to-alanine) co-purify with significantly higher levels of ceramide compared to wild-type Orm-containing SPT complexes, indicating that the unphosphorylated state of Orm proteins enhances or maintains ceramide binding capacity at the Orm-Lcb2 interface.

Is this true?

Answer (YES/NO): NO